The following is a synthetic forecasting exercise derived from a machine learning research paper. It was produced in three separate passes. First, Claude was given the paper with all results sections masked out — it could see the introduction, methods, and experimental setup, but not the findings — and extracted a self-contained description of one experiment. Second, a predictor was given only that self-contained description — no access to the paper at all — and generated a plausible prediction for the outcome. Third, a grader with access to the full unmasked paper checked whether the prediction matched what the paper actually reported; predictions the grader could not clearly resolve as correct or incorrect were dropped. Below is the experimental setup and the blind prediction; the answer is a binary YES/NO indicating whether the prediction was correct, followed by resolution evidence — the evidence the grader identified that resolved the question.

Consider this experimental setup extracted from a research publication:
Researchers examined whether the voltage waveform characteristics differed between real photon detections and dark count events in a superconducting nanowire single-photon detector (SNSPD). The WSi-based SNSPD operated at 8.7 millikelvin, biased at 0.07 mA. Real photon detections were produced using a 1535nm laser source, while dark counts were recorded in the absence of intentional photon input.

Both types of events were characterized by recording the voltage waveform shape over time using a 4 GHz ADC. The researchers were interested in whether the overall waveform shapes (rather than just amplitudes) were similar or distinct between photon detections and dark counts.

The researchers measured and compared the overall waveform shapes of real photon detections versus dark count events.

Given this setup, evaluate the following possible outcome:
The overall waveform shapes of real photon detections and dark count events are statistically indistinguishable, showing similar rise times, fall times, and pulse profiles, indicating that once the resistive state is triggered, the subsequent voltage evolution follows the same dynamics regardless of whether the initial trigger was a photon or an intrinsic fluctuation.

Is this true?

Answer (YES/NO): NO